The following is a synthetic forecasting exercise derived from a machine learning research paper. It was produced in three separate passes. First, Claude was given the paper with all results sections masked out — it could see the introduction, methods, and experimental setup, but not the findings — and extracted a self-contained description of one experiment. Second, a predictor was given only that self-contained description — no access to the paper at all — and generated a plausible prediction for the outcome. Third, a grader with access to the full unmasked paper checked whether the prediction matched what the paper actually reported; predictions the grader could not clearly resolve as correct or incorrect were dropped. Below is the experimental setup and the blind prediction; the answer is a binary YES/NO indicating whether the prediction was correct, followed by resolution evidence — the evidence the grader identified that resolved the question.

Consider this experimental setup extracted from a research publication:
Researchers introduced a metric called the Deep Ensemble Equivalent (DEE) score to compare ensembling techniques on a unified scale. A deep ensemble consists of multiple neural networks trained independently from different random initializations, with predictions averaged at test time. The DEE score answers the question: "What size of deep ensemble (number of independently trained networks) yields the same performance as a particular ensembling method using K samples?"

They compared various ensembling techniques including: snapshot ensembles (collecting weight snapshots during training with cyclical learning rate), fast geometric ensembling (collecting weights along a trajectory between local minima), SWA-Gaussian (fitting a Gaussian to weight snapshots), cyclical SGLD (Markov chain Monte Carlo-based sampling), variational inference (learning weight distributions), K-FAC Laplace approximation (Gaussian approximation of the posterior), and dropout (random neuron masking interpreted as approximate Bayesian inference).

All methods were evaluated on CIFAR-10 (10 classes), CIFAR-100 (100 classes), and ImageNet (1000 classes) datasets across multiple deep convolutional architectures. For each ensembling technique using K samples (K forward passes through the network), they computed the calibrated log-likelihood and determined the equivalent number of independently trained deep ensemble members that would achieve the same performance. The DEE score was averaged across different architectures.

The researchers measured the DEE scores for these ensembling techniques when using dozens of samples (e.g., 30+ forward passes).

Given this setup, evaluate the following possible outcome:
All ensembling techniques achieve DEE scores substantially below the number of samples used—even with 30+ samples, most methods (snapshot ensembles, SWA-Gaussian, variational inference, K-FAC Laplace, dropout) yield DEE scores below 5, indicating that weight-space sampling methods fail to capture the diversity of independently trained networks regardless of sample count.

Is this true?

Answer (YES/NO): NO